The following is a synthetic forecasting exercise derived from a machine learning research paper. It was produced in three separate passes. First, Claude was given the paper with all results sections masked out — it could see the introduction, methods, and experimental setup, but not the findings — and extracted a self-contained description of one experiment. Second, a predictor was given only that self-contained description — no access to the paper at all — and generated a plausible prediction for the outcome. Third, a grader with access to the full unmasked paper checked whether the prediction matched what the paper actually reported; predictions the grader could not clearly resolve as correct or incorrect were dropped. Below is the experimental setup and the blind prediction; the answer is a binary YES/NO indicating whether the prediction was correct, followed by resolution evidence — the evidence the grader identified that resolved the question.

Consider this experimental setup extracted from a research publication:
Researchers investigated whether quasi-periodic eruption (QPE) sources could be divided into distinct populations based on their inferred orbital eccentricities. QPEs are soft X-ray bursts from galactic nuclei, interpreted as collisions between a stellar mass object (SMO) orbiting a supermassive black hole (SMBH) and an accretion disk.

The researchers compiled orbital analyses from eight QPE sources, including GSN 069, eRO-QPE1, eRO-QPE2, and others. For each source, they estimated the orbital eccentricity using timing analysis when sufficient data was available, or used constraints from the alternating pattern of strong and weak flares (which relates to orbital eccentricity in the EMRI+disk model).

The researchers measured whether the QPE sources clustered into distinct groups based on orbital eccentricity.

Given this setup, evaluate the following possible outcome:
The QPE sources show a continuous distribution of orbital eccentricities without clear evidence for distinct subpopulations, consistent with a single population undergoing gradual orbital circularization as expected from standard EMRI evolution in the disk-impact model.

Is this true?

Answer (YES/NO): NO